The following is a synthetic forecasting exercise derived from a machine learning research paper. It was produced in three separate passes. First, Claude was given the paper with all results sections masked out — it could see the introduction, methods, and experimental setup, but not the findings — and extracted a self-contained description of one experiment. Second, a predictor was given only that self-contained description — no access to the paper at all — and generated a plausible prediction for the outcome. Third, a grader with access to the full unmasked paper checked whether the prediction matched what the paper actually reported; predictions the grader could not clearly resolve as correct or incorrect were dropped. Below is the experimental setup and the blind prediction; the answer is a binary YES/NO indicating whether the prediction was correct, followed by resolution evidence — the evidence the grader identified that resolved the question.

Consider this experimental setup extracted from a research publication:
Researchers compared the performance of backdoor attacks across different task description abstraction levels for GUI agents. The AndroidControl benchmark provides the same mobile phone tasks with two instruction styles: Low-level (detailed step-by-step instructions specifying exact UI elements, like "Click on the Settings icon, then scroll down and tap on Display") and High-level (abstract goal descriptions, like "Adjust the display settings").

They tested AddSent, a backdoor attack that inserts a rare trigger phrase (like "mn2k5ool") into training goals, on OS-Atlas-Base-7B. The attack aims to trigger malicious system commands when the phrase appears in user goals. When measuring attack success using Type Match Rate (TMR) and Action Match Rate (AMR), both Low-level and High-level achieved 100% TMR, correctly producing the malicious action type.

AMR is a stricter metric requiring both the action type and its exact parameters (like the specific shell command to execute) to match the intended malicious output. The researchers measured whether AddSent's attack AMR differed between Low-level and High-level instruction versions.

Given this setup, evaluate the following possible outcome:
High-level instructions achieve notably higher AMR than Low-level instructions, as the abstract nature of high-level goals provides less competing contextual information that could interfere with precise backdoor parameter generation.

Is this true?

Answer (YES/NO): NO